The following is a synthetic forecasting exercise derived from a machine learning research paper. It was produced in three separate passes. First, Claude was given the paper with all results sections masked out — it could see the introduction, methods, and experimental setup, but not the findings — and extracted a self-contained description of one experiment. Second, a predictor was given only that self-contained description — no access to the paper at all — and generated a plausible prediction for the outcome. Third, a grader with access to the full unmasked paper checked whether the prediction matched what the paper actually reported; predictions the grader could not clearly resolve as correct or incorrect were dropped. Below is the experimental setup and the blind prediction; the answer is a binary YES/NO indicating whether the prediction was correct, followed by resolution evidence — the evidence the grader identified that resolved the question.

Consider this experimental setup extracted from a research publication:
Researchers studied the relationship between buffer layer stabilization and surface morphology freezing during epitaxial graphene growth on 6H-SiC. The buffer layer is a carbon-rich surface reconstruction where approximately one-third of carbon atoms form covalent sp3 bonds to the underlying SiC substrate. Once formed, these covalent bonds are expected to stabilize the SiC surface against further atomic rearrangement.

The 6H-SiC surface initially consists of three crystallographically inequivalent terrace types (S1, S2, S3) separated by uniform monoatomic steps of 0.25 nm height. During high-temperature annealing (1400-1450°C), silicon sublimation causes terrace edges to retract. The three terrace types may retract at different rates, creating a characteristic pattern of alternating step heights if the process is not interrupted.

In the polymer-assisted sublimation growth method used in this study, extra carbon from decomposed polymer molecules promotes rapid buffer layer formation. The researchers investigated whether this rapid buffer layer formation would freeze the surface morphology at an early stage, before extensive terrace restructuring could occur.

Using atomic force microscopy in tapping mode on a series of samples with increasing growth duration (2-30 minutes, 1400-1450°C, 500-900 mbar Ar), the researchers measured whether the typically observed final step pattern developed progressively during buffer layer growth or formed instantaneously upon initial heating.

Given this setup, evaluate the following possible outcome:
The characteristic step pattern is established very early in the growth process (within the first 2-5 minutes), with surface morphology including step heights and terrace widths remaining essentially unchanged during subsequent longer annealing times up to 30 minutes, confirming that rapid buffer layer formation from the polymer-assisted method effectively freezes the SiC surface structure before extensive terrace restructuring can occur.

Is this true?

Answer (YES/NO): NO